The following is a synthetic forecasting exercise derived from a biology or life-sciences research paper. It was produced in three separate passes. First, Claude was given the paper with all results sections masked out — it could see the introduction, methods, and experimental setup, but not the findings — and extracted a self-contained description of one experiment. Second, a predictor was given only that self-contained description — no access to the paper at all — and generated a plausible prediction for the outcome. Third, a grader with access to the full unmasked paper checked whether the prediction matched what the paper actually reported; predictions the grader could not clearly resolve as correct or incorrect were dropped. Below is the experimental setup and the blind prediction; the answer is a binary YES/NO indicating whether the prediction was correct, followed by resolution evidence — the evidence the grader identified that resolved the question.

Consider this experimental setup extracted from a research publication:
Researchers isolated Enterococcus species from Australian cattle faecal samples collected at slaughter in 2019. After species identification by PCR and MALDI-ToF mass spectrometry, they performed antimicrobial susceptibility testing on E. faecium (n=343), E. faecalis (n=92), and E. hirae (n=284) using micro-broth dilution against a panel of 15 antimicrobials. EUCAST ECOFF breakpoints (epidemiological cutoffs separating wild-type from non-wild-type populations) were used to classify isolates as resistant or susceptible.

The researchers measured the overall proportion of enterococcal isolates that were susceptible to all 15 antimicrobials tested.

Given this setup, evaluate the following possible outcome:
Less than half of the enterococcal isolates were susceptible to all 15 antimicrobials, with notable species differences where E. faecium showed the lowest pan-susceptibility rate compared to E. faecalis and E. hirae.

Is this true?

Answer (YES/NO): NO